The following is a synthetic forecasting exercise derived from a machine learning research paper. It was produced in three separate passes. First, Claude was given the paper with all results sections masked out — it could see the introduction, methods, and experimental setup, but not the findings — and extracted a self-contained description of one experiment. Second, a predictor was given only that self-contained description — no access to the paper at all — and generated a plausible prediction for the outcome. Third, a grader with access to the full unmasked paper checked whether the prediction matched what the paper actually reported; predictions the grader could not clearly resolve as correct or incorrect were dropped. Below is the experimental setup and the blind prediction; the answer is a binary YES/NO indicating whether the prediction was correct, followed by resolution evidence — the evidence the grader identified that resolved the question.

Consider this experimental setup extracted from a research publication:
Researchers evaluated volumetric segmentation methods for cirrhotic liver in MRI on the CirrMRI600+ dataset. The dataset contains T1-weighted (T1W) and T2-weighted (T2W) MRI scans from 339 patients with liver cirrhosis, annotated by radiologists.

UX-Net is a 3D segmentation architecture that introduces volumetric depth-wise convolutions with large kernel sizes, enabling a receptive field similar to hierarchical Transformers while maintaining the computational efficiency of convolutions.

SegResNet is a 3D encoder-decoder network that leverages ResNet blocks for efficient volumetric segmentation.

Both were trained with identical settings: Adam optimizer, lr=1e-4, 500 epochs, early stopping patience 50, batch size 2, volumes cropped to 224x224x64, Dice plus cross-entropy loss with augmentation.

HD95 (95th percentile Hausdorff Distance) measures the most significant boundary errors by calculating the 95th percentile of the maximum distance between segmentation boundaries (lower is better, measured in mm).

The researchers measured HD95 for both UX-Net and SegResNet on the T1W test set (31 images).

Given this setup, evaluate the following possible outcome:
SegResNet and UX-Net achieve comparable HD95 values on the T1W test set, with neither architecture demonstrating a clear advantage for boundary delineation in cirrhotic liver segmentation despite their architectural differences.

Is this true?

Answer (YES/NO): NO